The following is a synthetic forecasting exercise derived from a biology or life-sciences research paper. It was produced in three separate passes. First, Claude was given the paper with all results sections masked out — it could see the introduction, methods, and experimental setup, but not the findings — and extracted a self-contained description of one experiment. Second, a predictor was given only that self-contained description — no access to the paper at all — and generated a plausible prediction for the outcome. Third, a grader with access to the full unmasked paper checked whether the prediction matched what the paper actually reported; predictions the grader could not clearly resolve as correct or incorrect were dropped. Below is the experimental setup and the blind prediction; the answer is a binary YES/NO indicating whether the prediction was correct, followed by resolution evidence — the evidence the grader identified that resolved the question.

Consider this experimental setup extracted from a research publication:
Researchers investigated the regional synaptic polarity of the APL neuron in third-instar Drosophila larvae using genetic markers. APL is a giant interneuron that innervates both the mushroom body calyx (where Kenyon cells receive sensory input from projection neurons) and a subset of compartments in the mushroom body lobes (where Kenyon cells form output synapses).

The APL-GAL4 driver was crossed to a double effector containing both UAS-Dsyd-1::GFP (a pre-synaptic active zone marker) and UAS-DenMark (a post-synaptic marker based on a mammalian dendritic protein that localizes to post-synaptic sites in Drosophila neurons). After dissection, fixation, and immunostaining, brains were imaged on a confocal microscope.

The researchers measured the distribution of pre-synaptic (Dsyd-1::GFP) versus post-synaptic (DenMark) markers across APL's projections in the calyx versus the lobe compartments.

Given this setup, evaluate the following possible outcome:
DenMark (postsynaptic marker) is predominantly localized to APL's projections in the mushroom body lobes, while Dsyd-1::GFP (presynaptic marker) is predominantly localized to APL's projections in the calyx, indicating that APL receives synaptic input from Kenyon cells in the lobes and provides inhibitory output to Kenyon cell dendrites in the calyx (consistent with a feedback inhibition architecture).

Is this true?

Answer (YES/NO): NO